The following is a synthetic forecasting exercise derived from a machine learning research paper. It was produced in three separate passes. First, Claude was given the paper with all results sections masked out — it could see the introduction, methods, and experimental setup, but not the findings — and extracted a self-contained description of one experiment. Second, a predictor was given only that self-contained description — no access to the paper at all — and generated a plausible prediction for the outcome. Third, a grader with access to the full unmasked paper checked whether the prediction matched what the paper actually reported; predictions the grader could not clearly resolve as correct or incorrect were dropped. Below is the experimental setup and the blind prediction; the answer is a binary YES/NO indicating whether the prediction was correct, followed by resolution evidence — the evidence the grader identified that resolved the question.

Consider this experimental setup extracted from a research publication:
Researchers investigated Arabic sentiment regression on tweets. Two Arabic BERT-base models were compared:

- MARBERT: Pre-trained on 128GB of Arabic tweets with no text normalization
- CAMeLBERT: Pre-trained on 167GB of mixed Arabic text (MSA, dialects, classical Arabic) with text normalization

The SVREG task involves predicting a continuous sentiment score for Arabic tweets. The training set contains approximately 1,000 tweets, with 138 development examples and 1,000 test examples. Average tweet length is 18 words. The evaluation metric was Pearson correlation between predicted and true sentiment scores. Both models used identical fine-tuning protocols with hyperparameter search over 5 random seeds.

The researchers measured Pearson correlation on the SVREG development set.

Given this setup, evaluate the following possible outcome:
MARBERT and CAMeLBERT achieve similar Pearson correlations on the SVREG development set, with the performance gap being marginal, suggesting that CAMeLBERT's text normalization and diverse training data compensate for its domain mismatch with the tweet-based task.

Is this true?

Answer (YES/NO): NO